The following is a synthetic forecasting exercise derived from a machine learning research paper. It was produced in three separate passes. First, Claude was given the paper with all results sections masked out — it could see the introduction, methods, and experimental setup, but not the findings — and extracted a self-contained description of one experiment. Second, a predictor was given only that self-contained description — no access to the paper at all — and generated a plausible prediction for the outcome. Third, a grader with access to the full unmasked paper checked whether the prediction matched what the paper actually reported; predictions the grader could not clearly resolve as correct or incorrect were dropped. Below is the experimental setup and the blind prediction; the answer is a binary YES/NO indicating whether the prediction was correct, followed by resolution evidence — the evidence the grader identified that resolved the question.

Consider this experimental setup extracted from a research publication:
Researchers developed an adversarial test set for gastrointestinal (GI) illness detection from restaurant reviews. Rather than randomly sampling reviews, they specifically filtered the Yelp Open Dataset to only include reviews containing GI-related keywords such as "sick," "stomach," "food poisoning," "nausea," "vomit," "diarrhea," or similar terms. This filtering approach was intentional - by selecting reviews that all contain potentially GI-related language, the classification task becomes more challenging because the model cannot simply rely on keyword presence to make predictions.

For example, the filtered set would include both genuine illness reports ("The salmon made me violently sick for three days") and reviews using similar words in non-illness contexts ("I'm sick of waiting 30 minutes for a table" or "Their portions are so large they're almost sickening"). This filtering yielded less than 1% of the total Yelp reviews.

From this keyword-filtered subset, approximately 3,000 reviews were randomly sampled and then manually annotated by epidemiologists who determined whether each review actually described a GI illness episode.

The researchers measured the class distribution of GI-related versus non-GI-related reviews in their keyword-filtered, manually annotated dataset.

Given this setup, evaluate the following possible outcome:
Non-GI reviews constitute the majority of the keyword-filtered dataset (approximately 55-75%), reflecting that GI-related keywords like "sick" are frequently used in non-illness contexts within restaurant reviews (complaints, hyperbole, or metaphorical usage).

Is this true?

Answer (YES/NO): YES